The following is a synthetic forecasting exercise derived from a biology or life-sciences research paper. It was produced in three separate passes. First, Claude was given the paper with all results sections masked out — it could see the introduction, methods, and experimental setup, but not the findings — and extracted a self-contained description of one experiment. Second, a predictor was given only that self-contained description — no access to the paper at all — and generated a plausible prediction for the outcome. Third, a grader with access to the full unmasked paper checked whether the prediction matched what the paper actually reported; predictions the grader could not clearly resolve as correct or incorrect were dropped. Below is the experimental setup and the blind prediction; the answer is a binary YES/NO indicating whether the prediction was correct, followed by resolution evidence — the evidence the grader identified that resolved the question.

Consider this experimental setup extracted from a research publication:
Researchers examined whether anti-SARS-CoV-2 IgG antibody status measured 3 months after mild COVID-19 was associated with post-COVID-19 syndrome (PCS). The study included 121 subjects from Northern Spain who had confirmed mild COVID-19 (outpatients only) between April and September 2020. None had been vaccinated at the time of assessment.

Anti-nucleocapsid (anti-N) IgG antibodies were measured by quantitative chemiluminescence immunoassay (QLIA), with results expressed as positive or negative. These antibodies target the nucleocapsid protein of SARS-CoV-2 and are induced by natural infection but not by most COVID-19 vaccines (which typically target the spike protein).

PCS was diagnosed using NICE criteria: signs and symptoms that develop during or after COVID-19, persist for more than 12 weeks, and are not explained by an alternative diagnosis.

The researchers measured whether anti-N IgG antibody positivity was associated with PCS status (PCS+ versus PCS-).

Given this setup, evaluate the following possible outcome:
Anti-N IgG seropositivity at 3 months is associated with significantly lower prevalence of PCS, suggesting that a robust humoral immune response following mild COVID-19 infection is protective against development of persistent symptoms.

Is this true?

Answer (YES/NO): NO